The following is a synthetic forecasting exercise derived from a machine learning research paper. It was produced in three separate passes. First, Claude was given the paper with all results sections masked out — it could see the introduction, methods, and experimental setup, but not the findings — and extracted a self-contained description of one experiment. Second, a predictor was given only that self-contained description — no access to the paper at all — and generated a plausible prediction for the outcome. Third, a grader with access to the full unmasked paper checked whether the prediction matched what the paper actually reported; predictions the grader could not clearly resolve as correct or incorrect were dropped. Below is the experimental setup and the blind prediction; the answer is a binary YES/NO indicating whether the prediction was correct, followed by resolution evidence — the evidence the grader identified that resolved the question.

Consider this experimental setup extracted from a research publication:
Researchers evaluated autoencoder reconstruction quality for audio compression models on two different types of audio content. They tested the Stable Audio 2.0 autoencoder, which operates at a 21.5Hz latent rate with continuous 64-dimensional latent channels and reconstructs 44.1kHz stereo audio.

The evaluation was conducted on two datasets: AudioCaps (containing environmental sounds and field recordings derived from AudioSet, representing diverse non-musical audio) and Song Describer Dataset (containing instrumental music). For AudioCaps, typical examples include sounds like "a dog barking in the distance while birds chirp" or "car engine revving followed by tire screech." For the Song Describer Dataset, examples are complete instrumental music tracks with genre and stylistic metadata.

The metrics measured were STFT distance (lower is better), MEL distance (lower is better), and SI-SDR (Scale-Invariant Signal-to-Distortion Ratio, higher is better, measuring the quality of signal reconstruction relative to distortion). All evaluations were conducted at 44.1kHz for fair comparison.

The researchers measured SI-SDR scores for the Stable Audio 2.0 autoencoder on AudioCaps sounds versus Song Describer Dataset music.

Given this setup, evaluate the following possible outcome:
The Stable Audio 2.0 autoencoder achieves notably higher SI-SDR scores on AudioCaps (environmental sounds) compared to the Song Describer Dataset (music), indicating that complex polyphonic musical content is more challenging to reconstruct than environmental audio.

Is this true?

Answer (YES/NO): NO